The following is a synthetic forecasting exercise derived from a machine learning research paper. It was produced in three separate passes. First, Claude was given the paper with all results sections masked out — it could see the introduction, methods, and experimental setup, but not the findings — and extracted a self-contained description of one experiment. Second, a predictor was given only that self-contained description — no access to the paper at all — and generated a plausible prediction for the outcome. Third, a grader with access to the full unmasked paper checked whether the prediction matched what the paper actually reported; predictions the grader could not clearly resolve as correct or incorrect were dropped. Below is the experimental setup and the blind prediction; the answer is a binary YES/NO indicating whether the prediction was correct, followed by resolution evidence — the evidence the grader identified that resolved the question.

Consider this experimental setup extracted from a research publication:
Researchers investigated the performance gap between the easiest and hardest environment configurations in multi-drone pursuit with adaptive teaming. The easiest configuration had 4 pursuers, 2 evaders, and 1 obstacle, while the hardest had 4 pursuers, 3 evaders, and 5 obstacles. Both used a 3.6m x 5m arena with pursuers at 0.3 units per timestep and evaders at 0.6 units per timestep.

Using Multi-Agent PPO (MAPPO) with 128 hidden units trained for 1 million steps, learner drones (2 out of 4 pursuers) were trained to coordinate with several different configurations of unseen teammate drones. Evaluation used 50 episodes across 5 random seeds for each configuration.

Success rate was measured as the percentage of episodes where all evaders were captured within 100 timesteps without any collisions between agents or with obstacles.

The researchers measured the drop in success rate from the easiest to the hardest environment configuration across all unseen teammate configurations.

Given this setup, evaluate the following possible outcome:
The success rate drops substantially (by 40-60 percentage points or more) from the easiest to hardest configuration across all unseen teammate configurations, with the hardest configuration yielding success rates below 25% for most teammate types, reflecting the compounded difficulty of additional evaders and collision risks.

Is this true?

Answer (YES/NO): NO